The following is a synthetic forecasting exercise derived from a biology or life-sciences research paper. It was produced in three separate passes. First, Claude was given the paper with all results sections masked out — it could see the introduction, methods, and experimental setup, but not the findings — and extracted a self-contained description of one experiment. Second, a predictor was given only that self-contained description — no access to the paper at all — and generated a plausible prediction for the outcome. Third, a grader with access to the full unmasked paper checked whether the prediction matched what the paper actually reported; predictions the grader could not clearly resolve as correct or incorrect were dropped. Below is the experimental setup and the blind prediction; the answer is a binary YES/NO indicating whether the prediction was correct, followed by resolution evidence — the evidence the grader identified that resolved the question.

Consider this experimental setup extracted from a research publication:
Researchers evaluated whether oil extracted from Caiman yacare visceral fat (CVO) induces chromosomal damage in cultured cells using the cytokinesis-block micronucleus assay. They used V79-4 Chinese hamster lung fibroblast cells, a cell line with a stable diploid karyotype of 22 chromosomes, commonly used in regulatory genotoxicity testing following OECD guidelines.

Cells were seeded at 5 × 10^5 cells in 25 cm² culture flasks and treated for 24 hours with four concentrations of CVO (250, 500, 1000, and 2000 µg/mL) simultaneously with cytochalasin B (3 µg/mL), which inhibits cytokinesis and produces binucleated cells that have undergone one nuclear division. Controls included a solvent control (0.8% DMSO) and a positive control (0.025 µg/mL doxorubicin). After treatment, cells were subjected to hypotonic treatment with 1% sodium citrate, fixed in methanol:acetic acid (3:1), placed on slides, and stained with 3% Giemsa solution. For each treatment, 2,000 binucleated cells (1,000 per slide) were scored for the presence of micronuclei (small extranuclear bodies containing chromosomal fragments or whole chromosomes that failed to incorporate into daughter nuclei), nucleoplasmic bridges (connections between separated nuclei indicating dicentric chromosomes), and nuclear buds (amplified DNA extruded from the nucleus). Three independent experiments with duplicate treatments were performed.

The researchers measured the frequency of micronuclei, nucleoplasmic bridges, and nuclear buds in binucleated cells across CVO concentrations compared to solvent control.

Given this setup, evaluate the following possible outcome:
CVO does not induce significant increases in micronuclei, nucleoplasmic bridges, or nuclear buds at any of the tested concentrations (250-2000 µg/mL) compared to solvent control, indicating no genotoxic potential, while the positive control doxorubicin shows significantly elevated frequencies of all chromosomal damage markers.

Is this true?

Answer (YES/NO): NO